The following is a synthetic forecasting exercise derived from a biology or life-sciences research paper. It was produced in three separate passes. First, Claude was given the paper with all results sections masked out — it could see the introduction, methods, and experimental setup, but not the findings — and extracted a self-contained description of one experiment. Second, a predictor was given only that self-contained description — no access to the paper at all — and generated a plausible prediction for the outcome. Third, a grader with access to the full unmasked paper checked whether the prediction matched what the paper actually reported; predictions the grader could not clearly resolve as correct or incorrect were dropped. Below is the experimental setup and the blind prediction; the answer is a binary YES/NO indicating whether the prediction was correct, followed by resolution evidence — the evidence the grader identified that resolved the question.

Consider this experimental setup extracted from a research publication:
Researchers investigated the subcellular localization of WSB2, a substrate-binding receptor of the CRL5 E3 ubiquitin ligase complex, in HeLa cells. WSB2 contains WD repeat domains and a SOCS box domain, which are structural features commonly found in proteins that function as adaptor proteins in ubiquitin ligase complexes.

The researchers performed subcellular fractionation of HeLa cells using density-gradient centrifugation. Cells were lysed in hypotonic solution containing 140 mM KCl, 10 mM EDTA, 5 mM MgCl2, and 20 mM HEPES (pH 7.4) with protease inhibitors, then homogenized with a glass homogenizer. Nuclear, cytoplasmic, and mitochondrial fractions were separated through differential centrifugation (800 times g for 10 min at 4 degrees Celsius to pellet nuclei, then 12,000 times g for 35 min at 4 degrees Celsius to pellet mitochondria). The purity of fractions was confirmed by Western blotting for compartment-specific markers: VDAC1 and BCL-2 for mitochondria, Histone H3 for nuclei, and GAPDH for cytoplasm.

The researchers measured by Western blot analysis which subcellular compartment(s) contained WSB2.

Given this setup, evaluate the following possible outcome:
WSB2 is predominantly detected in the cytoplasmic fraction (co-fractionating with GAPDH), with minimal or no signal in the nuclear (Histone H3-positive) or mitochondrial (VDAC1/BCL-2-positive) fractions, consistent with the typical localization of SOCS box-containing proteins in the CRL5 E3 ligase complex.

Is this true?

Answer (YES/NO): NO